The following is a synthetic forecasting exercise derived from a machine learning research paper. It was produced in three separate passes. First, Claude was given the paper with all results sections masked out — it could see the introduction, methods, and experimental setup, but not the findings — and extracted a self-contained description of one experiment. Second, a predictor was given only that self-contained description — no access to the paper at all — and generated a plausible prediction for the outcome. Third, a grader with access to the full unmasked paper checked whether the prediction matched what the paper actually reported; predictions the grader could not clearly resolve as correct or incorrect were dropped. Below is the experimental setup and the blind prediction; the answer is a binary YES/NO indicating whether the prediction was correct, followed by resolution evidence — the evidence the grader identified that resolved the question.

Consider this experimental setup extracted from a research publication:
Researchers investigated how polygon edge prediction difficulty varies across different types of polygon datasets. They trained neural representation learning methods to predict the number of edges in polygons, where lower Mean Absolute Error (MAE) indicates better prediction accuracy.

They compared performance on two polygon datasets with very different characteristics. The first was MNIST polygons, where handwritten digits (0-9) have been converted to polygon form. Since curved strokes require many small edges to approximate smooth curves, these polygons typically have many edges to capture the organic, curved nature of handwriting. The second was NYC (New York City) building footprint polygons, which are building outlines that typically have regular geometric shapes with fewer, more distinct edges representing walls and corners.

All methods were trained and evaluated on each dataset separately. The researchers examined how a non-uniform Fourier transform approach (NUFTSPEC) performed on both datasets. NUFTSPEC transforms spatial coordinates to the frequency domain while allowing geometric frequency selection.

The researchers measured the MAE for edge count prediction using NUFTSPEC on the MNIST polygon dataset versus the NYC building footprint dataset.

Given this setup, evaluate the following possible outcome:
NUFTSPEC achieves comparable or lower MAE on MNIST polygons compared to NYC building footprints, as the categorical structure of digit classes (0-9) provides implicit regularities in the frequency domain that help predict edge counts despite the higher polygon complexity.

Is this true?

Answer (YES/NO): NO